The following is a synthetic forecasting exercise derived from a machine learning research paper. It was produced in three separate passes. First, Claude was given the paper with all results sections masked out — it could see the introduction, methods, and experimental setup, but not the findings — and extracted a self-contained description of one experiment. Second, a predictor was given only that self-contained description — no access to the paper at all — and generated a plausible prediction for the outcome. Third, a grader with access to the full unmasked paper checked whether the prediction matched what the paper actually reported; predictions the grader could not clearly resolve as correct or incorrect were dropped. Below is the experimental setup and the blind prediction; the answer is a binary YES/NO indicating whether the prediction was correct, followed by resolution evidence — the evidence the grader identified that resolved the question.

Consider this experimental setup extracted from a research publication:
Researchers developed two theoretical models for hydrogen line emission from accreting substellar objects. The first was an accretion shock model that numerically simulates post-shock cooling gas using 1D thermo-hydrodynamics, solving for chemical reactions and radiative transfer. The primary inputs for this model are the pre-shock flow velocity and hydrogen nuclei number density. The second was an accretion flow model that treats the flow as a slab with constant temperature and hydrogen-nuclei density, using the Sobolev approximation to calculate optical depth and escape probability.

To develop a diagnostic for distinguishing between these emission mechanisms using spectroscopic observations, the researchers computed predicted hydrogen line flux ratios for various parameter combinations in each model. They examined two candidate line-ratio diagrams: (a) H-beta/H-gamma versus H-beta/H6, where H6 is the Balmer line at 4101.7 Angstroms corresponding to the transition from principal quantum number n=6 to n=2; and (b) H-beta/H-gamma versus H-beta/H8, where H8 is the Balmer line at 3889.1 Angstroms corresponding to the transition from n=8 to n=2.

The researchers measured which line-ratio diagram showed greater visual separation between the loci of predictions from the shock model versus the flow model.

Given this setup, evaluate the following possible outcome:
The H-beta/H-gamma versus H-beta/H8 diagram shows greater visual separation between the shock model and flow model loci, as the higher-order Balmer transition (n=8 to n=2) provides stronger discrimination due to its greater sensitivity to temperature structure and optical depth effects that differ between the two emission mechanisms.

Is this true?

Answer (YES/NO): YES